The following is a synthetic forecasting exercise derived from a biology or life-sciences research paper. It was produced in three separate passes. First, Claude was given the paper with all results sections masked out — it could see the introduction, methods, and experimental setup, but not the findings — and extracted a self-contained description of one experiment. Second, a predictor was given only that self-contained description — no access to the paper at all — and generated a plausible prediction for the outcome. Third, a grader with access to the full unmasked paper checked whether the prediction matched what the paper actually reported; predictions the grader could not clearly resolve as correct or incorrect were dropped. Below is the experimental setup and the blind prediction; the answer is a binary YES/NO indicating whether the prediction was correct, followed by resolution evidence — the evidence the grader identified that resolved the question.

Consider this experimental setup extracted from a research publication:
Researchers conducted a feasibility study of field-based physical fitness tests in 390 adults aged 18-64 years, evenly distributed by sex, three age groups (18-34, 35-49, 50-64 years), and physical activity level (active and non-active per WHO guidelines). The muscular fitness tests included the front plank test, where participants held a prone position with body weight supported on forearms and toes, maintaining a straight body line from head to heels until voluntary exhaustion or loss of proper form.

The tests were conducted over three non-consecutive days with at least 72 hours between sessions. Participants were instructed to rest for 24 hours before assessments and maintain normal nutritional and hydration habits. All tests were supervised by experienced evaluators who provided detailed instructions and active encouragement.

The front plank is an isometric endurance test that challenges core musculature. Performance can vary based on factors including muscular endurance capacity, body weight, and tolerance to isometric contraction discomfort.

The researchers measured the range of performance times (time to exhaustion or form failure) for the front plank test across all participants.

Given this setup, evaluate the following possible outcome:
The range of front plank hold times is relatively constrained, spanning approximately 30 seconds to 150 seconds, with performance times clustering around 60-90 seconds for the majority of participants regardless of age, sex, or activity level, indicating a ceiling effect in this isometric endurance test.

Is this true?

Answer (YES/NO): NO